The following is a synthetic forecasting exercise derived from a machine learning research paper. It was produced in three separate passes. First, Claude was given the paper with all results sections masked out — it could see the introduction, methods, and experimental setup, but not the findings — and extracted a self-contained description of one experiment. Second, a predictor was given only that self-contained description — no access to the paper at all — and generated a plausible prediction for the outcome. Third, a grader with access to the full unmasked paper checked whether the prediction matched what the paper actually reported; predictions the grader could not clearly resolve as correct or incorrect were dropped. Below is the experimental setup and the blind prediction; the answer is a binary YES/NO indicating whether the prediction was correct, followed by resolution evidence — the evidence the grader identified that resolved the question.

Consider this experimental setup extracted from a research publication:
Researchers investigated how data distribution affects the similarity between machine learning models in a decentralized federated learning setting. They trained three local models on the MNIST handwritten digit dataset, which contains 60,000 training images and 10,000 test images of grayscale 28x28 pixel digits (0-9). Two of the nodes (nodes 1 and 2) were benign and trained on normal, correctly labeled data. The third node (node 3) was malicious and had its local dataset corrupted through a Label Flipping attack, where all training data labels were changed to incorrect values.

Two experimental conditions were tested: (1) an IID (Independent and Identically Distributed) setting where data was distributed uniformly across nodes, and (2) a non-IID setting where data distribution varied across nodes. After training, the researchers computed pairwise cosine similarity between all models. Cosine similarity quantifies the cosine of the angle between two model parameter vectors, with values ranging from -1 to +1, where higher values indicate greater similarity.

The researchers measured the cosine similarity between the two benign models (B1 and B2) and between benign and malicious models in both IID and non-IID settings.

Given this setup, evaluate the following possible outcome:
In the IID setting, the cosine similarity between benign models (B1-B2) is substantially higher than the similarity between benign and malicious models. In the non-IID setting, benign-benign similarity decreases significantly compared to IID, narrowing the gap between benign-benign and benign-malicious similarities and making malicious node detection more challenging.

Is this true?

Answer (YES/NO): YES